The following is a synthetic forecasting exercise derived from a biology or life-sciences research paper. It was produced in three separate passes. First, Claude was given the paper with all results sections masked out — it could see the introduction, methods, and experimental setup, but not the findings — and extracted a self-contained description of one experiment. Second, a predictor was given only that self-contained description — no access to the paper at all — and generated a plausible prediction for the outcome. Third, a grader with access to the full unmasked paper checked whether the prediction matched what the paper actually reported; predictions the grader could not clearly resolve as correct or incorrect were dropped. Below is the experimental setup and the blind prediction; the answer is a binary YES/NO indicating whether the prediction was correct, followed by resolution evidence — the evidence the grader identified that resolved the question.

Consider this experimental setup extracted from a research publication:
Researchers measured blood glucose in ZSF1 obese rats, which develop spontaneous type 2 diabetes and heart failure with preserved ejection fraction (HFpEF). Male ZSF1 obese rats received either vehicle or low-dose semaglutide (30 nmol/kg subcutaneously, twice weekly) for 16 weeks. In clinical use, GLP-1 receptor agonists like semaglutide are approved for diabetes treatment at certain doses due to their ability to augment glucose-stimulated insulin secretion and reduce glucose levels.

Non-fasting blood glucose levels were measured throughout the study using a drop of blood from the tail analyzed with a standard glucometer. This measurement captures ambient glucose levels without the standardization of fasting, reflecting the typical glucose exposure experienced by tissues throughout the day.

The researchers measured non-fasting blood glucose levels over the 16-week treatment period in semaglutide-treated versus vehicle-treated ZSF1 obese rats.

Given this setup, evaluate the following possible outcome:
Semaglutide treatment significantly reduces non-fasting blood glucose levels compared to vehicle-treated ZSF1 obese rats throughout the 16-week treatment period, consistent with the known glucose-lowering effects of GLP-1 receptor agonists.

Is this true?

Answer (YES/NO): YES